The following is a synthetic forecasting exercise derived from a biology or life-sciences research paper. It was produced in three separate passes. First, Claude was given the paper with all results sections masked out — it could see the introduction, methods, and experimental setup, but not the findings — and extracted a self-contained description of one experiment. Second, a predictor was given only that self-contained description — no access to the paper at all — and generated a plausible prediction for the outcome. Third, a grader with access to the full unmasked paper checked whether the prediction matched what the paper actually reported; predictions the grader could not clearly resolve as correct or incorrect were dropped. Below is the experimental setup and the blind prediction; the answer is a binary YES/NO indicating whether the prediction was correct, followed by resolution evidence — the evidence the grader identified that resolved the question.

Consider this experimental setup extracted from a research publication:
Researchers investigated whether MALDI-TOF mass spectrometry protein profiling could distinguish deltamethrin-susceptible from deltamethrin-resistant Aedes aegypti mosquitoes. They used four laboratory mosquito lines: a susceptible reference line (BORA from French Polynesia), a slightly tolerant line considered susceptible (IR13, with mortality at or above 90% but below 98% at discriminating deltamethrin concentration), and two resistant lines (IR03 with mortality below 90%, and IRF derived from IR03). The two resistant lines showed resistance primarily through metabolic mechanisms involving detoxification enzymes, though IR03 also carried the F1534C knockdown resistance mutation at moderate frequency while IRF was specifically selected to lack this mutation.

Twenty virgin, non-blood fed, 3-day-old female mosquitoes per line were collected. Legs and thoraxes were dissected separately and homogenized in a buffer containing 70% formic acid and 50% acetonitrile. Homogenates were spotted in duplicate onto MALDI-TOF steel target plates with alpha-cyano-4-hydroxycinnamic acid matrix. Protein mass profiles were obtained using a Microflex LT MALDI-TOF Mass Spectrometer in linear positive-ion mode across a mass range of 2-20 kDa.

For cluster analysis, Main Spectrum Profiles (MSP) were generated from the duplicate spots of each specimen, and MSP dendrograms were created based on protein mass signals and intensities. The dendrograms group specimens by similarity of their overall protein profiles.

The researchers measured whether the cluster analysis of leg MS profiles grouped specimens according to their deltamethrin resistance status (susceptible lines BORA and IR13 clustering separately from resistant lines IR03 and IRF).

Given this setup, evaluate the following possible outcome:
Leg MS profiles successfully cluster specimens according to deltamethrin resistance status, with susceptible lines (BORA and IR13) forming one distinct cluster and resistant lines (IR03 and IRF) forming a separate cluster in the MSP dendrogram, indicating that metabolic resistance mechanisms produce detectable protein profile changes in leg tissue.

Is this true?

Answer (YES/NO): NO